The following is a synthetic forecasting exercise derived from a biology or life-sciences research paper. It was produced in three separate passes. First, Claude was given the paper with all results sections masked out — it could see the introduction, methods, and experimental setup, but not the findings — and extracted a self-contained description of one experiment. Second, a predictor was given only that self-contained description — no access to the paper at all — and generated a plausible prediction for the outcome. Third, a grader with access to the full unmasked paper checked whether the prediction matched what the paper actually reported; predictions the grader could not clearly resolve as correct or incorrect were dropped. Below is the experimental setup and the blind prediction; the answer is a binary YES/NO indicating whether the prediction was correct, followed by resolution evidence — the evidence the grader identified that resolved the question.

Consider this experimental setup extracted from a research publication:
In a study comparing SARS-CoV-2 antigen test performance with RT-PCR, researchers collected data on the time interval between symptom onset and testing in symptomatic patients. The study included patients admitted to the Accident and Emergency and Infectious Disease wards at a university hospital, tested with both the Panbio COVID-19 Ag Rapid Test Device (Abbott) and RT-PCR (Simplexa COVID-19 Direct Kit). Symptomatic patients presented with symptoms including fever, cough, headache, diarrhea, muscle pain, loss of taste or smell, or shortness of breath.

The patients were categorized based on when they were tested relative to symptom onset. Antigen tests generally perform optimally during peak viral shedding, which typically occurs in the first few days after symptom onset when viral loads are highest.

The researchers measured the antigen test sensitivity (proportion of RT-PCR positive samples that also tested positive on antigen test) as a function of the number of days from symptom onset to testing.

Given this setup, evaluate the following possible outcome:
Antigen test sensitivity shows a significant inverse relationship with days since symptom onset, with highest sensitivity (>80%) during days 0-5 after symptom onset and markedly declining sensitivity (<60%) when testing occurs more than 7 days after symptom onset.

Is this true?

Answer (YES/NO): NO